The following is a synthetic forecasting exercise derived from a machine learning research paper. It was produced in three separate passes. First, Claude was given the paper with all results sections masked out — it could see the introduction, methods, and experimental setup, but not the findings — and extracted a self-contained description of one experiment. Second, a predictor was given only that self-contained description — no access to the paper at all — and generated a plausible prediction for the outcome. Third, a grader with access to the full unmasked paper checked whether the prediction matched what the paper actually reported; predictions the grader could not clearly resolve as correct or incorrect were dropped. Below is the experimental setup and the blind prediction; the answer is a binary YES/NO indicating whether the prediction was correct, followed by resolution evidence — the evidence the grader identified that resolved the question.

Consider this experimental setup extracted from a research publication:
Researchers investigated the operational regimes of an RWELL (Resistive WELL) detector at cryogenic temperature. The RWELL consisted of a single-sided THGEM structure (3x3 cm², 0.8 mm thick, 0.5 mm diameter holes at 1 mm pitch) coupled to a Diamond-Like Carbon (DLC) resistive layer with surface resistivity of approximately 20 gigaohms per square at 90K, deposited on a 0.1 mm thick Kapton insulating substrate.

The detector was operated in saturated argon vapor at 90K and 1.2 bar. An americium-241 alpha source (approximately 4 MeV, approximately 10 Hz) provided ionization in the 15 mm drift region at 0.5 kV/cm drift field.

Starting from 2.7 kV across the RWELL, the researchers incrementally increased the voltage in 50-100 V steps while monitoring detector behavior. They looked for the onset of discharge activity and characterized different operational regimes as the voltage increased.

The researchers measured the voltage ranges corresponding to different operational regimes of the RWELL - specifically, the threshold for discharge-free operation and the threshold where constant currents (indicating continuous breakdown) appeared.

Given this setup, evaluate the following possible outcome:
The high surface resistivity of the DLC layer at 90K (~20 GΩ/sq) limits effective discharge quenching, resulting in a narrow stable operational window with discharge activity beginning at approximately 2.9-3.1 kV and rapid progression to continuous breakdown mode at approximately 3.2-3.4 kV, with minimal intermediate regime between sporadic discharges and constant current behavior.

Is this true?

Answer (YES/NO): NO